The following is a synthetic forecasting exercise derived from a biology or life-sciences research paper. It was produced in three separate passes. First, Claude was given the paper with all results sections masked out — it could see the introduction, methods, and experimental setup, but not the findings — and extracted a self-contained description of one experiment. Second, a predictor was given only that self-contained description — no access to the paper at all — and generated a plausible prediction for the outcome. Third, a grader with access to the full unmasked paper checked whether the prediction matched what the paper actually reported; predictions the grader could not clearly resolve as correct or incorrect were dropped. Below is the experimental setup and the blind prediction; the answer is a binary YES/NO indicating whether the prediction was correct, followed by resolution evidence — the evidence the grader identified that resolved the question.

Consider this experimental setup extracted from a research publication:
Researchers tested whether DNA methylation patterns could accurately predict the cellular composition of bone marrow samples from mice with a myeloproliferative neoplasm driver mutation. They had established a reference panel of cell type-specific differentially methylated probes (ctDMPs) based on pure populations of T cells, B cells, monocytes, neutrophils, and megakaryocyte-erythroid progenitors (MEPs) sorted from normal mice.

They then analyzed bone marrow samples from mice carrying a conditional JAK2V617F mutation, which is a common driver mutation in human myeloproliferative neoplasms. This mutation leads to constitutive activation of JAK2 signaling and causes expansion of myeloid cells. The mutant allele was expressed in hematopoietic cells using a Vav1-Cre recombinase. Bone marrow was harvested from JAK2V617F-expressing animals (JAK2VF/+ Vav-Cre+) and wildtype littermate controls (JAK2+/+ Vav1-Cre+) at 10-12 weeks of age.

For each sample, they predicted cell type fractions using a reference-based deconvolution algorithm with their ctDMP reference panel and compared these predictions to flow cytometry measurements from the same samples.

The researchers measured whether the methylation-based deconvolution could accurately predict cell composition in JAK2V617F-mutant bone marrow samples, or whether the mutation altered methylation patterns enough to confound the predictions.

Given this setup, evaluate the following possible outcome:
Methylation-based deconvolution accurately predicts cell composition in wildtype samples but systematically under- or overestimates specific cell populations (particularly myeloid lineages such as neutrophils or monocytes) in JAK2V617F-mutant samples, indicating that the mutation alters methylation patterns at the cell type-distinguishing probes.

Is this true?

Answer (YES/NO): NO